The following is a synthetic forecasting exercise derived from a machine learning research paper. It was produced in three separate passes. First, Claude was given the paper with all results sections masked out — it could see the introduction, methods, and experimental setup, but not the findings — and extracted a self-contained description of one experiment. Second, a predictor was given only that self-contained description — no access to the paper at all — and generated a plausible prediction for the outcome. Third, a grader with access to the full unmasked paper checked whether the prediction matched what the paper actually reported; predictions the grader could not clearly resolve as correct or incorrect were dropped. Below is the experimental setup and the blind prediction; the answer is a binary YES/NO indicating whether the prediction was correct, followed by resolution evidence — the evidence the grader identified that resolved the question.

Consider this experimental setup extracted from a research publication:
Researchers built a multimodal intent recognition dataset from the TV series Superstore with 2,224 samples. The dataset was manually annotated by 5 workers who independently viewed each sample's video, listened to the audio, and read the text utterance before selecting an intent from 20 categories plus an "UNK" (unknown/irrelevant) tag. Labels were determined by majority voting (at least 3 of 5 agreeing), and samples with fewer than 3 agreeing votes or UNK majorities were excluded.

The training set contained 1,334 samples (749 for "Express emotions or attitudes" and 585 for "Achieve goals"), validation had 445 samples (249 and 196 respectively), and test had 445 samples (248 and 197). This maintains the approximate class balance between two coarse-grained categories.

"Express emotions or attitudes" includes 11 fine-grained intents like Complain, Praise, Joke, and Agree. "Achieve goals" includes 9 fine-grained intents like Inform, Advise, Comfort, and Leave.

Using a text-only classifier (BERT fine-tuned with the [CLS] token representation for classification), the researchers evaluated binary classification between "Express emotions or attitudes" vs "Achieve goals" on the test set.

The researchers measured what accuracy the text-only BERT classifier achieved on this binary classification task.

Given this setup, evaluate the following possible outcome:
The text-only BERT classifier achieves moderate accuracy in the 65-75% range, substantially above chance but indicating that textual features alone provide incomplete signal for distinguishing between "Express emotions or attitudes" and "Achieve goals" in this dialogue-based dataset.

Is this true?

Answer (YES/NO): NO